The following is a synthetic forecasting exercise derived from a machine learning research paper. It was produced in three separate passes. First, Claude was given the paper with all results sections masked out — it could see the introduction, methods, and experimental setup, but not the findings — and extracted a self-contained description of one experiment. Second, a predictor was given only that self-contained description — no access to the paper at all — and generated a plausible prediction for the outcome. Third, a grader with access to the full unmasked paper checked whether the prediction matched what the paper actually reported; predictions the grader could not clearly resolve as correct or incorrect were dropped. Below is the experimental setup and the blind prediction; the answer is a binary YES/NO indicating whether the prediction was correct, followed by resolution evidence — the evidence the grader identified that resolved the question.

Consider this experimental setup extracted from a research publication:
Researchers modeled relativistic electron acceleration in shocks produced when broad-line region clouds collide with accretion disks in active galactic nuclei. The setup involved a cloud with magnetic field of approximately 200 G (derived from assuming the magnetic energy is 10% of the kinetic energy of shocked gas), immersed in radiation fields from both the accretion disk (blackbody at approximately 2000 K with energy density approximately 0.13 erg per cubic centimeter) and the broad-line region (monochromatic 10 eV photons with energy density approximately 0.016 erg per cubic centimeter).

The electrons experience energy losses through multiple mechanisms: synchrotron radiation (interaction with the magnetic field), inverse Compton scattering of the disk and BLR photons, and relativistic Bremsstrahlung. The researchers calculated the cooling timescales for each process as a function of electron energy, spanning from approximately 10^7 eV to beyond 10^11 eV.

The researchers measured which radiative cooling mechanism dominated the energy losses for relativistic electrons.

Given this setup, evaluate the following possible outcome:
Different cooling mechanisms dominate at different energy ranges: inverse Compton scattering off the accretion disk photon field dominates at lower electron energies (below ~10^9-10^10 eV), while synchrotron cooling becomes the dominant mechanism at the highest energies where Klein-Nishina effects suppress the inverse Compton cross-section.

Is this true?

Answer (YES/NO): NO